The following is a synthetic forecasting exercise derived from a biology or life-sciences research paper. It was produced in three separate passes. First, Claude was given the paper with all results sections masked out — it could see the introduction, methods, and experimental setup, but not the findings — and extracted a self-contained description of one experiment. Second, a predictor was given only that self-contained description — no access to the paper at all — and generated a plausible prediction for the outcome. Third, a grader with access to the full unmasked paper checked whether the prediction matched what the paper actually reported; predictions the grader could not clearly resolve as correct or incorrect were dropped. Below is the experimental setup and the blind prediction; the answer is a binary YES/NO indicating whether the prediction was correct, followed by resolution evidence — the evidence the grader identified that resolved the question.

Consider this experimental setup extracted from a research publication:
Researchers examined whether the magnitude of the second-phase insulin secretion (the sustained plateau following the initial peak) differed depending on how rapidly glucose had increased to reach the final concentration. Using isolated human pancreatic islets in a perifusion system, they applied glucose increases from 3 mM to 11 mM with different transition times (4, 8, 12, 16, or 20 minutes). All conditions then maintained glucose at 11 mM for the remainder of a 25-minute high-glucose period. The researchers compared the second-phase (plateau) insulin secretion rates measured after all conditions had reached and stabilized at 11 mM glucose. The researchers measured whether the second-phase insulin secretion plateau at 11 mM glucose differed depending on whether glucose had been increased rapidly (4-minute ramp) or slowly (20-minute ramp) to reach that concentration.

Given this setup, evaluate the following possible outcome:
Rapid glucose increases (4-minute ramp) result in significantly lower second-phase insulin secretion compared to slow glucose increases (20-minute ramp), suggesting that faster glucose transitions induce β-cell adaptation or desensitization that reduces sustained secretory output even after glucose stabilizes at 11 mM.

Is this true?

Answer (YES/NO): NO